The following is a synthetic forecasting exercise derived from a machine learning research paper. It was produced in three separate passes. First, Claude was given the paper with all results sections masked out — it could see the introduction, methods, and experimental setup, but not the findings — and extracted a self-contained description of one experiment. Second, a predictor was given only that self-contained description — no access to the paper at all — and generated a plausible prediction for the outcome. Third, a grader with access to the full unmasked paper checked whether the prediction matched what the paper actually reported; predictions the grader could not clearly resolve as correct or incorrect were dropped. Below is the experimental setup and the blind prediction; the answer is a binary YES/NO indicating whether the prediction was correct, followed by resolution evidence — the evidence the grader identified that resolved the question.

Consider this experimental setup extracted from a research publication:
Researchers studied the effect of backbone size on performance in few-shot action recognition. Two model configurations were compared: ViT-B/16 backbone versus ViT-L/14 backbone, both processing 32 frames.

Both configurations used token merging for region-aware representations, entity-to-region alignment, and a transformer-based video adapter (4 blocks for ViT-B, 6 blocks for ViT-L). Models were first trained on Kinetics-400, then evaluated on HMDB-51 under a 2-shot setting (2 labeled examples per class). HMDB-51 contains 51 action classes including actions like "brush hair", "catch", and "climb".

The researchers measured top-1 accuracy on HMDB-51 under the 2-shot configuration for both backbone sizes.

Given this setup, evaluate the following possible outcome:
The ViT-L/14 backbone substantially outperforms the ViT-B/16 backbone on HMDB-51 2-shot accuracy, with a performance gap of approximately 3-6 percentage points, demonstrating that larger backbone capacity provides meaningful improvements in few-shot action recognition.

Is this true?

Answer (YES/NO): YES